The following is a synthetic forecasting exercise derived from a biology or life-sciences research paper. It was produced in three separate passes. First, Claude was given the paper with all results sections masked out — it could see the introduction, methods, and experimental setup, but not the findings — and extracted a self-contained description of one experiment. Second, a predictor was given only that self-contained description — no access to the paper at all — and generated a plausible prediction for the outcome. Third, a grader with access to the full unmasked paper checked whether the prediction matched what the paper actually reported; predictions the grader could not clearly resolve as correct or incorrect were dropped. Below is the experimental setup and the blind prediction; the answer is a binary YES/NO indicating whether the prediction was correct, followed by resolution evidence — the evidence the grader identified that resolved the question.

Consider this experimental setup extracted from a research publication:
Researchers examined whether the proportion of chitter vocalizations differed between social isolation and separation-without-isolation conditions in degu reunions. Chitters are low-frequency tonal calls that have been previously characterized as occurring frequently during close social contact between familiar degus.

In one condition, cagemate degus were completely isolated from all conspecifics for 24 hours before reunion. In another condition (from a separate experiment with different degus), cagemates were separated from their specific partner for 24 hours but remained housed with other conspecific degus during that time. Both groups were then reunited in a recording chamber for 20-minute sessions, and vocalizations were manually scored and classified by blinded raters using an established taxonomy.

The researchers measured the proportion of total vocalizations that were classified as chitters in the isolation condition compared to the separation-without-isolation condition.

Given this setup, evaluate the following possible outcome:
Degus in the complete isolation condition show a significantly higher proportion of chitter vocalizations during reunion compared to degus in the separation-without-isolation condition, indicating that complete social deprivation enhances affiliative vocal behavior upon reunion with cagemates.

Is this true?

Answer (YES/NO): YES